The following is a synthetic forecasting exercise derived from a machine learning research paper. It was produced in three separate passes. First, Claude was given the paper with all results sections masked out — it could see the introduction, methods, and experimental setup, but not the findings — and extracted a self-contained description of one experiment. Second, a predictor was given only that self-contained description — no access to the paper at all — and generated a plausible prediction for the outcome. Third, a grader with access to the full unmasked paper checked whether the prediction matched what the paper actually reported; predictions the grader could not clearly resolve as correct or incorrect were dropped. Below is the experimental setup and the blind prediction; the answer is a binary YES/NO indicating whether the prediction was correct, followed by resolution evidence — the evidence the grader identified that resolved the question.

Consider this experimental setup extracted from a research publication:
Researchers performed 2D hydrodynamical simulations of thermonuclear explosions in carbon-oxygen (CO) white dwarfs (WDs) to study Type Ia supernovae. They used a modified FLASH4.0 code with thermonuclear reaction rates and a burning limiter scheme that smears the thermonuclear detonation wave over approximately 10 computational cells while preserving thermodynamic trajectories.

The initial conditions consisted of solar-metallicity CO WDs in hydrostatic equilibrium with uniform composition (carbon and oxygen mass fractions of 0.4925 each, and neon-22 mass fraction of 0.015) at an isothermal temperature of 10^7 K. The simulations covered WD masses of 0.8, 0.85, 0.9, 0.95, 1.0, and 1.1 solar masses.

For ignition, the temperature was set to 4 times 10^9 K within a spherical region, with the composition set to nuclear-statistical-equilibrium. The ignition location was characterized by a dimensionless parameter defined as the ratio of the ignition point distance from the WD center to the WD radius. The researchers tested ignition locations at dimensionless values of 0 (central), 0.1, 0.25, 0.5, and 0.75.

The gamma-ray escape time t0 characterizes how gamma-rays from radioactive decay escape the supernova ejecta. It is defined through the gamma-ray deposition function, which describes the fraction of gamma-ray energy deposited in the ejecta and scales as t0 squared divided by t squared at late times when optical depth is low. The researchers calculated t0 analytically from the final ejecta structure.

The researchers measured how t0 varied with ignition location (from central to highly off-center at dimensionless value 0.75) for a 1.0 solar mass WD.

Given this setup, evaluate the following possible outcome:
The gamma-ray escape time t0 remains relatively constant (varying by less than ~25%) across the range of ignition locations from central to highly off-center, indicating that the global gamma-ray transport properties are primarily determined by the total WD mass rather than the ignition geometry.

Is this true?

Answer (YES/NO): YES